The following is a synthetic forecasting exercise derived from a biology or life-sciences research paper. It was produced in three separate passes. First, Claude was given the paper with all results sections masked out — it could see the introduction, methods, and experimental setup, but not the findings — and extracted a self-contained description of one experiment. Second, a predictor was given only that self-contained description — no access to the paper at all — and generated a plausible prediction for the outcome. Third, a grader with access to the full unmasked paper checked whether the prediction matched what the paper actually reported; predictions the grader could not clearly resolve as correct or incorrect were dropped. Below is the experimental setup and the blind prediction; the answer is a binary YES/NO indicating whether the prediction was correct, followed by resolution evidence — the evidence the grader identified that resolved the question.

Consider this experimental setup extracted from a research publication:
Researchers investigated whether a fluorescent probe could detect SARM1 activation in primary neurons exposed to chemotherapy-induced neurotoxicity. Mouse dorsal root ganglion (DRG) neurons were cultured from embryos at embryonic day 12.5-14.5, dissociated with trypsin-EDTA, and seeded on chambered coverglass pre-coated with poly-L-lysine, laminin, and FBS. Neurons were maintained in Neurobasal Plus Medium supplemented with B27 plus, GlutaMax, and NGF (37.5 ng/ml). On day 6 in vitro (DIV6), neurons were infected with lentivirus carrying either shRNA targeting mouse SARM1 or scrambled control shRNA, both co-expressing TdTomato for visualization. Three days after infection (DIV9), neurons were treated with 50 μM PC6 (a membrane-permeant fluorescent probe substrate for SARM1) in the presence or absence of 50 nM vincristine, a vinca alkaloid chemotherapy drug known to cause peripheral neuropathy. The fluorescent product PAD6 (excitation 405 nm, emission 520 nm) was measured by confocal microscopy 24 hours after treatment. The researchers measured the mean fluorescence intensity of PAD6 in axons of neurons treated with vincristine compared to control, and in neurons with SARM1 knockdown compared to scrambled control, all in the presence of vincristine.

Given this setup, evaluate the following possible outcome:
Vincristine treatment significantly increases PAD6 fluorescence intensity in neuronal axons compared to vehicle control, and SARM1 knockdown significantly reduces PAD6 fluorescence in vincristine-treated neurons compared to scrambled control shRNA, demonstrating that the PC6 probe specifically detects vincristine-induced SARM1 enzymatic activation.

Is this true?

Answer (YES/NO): YES